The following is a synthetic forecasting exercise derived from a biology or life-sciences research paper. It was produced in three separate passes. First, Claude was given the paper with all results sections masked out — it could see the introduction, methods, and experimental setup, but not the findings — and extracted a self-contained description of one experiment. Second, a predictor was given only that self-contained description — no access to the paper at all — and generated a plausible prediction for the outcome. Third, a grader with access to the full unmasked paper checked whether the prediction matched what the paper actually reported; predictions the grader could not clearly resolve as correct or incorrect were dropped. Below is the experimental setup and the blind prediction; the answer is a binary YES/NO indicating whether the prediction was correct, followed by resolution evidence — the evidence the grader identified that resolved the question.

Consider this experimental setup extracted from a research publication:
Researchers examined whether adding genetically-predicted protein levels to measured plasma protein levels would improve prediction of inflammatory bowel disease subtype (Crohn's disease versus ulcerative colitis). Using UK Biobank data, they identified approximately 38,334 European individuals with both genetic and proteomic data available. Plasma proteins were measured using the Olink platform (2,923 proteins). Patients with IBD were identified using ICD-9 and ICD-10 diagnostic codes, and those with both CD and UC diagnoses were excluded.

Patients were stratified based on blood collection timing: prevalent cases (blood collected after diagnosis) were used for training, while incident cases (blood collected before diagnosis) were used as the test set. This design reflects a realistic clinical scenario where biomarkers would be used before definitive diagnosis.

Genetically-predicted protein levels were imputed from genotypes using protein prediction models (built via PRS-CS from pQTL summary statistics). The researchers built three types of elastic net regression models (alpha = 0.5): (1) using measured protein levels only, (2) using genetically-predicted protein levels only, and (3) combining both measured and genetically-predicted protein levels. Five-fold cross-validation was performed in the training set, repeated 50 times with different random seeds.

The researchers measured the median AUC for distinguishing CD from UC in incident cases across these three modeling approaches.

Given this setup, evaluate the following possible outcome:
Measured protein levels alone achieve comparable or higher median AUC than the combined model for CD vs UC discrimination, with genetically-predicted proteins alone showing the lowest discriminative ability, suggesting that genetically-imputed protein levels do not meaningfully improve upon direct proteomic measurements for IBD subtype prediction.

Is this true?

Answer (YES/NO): NO